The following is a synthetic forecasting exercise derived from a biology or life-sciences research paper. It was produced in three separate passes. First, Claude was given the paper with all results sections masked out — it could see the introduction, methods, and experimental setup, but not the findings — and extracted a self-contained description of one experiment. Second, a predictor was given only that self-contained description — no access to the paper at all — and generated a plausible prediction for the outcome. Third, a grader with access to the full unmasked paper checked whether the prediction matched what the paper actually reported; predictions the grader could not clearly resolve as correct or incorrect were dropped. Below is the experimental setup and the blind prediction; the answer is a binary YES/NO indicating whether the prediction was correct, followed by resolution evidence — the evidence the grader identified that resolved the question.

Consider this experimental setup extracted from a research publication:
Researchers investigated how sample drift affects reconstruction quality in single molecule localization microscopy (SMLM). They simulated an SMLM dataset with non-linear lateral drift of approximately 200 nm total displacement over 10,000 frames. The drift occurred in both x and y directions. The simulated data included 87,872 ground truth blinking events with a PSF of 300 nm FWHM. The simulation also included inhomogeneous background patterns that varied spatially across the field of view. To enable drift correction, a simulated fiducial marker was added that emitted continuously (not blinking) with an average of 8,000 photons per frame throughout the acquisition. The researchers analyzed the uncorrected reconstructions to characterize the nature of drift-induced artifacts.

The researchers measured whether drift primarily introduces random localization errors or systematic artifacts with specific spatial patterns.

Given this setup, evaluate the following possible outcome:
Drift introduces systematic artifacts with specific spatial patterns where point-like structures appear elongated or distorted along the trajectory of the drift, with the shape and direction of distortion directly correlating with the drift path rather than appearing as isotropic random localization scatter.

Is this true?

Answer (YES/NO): YES